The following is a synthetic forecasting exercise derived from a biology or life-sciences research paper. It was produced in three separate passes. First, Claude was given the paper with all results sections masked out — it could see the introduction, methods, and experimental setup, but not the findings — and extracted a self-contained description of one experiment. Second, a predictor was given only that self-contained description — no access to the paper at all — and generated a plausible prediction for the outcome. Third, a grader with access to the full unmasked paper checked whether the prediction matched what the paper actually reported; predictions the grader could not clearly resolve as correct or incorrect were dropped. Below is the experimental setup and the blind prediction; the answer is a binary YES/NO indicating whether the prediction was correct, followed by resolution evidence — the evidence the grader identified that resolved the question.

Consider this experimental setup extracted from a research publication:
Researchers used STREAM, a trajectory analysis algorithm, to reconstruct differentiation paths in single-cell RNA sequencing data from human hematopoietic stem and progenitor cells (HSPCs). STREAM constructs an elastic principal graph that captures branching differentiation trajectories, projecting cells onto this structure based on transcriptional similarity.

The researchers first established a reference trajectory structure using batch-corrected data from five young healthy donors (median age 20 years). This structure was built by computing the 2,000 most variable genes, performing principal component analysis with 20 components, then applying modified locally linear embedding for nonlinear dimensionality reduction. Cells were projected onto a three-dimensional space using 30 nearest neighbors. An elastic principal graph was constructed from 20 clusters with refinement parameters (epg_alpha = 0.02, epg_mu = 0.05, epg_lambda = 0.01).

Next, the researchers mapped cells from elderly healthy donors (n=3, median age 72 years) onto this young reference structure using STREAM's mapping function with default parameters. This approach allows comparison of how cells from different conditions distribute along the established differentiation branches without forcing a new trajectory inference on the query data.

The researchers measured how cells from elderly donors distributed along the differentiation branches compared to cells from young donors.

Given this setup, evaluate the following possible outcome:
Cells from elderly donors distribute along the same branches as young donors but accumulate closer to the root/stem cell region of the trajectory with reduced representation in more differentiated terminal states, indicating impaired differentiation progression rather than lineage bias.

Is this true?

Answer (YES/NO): NO